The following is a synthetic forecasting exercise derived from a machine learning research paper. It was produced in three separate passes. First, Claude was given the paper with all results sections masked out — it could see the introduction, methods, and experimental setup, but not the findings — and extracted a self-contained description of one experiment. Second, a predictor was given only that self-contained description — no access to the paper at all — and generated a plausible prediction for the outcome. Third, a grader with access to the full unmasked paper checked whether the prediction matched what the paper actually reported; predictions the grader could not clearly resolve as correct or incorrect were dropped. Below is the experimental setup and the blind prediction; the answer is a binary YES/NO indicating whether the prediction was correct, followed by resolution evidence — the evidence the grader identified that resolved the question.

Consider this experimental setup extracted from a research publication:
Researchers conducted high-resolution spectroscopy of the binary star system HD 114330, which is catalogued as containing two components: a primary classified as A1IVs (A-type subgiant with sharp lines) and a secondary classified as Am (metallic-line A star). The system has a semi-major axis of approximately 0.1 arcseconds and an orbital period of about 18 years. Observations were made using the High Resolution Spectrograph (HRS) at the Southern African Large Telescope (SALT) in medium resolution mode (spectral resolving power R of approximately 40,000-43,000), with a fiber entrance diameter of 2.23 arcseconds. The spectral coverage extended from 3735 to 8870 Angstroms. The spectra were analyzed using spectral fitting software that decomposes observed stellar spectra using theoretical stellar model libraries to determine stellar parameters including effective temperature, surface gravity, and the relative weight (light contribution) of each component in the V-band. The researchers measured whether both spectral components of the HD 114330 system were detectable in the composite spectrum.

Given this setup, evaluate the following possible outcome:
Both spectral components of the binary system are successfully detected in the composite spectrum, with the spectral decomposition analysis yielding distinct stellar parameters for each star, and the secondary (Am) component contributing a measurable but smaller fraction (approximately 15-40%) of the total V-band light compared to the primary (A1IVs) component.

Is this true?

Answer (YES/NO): NO